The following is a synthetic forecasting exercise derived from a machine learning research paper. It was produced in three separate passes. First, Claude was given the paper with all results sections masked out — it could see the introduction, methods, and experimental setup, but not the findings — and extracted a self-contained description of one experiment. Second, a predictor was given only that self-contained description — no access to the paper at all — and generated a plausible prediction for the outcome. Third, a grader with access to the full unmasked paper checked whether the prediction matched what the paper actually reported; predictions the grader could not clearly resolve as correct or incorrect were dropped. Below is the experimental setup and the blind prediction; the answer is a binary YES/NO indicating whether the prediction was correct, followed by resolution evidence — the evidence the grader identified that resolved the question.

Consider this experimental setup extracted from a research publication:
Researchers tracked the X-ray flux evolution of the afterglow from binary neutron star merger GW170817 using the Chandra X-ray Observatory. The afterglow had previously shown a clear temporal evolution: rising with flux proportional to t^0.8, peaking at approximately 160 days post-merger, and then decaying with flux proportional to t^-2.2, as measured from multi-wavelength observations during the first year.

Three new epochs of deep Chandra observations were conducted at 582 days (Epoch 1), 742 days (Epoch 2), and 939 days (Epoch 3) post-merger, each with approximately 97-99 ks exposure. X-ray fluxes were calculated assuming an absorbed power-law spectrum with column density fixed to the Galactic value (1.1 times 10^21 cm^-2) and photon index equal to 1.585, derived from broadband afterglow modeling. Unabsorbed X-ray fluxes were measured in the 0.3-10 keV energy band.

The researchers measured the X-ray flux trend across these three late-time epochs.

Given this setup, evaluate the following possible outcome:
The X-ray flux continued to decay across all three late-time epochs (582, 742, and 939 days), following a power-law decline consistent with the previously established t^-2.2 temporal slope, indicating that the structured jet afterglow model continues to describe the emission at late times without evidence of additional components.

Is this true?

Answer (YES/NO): NO